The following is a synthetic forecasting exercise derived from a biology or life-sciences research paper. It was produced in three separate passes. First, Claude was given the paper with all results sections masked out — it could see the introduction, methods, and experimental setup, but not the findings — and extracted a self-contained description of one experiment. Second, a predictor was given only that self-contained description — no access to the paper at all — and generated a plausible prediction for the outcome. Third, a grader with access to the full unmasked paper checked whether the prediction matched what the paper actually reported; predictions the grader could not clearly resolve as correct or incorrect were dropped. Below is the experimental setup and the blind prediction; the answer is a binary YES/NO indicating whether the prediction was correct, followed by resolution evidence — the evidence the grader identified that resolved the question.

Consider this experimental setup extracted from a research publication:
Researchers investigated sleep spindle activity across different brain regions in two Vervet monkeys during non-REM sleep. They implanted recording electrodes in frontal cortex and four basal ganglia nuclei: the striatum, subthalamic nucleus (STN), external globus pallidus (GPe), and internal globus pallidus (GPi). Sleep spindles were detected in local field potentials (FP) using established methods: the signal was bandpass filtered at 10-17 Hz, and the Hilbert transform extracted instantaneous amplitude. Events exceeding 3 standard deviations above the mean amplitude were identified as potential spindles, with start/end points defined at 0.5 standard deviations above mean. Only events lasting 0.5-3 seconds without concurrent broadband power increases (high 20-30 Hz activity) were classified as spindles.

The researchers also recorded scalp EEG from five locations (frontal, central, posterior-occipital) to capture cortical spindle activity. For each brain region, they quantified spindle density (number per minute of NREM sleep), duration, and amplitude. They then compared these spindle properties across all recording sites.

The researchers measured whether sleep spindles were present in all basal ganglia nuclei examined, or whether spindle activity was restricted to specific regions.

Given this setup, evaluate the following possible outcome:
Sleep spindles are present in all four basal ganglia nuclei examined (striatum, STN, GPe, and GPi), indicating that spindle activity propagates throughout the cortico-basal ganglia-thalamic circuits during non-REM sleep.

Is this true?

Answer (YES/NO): YES